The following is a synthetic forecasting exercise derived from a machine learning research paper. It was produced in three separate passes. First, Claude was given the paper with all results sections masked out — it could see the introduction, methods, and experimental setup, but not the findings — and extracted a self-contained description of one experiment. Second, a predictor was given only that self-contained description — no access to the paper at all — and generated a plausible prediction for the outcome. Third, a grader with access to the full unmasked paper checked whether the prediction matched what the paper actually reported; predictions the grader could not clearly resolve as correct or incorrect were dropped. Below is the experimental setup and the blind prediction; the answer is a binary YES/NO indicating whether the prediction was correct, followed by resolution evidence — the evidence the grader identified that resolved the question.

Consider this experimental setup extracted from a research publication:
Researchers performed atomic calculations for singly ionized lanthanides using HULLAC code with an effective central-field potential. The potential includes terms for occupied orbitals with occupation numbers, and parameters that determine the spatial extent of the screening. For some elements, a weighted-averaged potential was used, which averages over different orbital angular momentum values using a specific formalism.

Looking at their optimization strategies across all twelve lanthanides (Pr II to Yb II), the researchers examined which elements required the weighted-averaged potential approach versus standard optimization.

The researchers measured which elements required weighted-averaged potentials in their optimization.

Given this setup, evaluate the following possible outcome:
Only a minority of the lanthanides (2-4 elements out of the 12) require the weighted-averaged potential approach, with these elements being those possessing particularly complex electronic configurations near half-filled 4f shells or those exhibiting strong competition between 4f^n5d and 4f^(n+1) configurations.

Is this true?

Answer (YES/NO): NO